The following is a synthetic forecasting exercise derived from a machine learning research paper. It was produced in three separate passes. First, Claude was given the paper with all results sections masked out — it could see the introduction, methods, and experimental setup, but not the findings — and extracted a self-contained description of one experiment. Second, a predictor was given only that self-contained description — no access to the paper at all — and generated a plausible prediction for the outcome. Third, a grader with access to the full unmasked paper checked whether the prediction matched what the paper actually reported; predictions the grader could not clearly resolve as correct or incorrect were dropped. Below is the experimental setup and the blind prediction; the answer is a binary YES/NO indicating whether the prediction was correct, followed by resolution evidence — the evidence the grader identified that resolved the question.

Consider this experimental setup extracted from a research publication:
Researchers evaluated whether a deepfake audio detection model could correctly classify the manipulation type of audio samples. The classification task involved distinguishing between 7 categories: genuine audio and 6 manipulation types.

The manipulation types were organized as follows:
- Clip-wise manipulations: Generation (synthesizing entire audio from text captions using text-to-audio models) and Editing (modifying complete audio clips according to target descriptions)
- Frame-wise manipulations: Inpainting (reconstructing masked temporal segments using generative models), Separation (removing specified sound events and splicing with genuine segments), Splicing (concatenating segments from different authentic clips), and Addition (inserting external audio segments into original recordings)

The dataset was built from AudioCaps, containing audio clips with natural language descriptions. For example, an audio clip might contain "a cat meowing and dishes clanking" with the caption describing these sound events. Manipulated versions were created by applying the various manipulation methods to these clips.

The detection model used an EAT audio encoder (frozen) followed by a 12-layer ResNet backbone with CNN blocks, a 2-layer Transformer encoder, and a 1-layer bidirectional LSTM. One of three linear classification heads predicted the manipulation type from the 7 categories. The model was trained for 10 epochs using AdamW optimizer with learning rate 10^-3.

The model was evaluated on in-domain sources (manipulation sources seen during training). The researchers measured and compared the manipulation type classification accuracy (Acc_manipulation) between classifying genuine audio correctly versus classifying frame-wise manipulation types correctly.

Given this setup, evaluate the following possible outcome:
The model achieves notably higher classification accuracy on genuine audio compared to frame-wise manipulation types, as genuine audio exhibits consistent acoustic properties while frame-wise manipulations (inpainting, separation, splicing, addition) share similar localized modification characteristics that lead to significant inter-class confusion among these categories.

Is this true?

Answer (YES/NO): NO